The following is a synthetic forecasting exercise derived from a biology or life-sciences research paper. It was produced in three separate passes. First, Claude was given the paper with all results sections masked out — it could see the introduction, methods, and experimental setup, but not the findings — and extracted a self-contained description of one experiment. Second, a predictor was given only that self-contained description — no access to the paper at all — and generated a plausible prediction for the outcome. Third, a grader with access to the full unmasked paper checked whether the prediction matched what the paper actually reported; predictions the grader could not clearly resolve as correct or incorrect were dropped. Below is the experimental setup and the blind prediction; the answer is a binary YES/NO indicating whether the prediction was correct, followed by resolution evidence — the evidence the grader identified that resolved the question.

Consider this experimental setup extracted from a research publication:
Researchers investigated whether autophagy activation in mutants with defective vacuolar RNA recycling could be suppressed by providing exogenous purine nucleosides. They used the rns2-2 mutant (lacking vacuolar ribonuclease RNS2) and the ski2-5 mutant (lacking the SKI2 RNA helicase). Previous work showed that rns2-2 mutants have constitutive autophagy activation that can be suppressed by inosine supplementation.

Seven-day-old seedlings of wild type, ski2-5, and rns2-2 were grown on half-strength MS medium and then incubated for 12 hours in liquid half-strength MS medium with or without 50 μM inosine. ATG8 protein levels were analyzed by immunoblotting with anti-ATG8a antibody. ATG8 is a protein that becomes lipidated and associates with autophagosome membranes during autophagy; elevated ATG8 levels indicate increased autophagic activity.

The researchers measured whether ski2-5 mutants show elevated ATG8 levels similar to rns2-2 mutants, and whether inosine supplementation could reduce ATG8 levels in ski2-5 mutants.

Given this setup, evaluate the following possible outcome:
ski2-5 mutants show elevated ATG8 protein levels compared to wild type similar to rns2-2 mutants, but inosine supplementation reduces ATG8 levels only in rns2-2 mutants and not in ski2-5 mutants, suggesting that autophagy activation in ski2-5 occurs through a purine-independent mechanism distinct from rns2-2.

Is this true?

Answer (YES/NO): NO